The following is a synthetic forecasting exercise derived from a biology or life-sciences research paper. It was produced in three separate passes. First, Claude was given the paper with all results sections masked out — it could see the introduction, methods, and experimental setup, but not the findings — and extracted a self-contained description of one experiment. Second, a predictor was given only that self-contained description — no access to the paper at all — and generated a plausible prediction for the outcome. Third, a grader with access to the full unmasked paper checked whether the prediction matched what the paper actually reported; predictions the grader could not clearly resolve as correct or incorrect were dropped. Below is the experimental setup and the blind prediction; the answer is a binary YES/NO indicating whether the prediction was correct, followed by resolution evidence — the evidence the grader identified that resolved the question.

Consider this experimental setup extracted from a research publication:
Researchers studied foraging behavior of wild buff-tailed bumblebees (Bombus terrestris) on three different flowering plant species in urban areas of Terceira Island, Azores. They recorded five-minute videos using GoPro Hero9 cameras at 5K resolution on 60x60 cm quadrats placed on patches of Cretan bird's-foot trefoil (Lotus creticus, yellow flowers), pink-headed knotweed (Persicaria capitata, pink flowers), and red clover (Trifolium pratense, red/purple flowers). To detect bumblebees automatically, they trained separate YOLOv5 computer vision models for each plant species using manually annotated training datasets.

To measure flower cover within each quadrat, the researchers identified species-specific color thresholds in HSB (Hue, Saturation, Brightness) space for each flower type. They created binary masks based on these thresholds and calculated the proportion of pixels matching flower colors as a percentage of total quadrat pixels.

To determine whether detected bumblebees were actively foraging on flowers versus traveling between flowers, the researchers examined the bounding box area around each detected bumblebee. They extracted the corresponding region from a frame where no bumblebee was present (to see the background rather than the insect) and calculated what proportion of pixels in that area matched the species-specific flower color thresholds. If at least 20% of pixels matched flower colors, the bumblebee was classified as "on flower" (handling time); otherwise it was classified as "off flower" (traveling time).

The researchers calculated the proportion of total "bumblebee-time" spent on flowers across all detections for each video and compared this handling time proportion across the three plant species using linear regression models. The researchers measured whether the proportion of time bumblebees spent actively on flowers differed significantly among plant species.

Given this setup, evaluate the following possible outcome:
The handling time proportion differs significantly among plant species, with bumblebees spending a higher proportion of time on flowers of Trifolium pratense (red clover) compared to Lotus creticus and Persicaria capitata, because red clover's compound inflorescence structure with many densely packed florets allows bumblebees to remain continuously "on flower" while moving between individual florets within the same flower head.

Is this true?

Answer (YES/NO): NO